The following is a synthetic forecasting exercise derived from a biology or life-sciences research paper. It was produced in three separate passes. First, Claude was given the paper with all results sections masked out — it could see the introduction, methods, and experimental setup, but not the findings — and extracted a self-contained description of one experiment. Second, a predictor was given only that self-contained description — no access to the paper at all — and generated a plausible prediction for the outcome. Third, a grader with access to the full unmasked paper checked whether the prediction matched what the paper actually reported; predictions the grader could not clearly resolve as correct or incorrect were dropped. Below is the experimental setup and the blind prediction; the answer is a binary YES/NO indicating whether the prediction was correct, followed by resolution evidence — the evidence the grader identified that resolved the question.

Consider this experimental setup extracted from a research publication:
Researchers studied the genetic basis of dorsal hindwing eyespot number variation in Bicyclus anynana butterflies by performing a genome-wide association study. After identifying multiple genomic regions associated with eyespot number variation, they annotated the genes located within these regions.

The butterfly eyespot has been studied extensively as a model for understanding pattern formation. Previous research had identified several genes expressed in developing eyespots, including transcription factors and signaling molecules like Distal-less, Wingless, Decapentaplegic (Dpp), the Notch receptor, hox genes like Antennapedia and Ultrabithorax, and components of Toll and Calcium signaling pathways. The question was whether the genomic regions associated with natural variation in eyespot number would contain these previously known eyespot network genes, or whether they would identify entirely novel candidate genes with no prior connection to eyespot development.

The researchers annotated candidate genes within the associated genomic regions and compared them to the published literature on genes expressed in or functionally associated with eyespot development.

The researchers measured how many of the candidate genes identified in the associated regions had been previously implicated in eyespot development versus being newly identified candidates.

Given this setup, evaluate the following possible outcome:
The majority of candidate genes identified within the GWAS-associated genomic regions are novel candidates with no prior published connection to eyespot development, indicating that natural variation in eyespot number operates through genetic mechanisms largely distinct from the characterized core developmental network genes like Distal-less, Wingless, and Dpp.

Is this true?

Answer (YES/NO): NO